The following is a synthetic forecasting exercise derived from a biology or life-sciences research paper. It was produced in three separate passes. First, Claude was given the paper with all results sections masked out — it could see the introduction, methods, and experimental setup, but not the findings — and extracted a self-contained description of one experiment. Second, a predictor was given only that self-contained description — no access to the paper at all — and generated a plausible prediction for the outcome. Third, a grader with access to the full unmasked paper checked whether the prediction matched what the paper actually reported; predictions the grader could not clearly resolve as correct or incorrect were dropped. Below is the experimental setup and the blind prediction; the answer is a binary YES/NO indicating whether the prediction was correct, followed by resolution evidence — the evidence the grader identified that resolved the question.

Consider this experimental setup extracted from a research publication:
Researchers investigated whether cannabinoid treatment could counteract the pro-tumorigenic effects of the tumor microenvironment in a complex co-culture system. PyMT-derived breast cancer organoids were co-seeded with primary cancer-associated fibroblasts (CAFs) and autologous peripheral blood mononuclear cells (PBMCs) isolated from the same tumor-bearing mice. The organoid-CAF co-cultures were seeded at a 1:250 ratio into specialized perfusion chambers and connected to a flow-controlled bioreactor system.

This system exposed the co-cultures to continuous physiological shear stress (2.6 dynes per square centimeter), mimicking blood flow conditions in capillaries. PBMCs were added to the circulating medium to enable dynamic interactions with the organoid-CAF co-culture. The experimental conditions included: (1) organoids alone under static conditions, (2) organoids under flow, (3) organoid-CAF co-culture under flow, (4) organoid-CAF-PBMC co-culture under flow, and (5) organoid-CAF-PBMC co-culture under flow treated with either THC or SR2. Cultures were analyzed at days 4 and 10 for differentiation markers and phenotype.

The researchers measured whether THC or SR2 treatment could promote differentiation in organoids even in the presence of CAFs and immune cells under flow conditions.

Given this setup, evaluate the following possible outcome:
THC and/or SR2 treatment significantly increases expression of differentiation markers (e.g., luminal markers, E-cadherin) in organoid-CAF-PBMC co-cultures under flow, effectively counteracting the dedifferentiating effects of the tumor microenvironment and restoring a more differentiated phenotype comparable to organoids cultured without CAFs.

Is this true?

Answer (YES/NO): YES